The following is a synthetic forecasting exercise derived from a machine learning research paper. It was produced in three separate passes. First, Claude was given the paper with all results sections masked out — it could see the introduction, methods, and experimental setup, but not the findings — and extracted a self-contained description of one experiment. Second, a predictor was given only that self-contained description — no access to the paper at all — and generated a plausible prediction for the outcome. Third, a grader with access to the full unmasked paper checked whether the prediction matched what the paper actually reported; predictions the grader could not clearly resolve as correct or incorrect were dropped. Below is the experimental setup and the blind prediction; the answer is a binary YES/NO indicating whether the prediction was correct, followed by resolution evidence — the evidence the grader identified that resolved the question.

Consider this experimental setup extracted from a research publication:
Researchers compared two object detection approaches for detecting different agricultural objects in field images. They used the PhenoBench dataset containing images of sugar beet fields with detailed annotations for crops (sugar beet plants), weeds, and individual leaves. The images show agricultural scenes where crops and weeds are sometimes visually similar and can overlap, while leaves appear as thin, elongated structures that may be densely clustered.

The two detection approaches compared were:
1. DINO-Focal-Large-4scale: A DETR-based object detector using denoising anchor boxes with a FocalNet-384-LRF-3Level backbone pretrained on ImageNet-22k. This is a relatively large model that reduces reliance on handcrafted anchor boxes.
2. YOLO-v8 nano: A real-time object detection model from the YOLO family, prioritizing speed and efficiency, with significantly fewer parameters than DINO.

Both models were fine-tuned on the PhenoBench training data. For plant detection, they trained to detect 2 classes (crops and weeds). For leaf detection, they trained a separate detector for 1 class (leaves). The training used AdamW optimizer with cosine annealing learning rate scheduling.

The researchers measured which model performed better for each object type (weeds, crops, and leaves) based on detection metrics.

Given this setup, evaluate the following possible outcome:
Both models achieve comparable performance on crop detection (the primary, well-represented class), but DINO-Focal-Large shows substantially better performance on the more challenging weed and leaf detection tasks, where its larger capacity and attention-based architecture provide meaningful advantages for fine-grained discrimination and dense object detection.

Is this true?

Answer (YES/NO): NO